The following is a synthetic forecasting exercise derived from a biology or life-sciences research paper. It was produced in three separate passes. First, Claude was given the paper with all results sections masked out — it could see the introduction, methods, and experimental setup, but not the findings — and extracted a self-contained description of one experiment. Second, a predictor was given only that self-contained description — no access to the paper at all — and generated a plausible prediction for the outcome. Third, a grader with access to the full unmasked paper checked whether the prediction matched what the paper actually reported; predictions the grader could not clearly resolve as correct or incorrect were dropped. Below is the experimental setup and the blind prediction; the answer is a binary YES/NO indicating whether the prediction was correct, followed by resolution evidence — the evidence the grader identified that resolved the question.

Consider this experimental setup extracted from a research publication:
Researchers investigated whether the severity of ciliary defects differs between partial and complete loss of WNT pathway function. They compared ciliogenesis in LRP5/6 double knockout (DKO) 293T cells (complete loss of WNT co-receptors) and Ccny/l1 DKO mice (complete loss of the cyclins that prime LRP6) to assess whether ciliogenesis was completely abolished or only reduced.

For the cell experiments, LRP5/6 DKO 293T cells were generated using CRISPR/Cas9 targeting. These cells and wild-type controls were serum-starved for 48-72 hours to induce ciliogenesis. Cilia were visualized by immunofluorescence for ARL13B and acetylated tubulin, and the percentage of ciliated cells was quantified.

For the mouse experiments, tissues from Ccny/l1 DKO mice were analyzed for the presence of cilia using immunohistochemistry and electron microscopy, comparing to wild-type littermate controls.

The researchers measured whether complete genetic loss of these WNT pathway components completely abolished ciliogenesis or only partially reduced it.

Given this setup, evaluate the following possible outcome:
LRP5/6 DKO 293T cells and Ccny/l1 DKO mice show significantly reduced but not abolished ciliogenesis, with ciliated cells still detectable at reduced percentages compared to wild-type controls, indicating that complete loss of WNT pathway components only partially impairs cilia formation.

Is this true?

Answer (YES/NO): YES